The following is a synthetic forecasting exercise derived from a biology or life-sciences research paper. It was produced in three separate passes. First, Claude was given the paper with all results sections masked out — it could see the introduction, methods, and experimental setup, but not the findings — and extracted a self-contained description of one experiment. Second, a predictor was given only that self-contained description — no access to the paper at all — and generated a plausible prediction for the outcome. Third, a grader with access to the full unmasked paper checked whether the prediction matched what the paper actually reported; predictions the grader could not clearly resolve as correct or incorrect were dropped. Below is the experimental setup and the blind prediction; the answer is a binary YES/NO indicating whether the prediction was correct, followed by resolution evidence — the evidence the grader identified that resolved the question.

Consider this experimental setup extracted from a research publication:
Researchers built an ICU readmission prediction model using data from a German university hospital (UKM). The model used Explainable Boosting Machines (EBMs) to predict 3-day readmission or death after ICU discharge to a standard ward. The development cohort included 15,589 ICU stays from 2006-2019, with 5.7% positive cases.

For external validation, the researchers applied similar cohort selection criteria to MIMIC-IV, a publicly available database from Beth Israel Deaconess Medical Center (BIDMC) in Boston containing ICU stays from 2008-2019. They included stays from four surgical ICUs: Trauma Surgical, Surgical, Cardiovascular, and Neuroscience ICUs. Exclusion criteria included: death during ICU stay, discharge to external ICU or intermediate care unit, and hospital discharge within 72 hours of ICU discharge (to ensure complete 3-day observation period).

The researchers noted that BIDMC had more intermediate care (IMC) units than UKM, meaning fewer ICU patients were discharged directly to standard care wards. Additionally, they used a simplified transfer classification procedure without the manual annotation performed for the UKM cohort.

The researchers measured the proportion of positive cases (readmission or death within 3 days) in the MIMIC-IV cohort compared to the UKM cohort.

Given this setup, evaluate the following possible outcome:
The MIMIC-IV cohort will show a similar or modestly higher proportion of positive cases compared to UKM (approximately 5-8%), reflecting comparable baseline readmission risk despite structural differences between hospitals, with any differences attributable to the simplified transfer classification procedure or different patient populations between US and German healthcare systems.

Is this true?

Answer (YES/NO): NO